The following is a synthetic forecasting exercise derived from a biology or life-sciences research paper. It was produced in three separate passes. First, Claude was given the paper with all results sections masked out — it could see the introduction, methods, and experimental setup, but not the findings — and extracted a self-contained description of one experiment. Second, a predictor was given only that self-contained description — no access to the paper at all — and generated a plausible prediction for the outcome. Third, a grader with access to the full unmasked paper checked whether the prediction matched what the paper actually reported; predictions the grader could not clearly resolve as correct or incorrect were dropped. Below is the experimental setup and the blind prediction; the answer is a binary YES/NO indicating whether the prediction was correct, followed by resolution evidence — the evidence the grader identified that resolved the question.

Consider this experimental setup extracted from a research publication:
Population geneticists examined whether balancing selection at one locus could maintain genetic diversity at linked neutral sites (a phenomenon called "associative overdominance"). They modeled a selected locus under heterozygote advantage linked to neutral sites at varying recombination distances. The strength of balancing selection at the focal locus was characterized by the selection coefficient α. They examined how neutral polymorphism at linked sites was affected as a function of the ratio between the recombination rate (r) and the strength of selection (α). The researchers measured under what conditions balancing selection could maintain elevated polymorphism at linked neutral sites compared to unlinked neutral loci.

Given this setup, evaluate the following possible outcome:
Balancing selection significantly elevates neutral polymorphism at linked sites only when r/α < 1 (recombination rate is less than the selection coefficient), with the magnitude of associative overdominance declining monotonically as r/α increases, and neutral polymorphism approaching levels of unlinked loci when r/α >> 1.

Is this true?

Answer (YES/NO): YES